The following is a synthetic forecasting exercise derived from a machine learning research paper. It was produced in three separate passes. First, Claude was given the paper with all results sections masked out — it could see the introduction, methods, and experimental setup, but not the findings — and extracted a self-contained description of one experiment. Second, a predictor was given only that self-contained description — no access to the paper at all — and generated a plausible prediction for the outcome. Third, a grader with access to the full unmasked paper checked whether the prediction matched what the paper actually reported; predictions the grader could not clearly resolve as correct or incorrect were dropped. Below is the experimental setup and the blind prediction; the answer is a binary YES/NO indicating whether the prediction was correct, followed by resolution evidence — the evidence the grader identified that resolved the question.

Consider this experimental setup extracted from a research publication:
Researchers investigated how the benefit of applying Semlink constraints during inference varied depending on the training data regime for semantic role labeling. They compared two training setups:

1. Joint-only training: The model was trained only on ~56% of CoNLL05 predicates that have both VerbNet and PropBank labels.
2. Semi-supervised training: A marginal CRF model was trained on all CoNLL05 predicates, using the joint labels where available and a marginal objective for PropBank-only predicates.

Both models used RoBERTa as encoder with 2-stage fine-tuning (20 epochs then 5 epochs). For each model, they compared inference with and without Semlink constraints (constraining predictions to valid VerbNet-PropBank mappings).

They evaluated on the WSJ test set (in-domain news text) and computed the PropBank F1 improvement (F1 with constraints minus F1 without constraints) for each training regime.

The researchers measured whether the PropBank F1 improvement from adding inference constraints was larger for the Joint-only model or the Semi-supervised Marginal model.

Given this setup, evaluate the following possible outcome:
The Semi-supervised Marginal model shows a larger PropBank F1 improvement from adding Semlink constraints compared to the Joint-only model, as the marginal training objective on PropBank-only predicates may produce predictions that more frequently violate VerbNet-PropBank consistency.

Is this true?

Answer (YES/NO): YES